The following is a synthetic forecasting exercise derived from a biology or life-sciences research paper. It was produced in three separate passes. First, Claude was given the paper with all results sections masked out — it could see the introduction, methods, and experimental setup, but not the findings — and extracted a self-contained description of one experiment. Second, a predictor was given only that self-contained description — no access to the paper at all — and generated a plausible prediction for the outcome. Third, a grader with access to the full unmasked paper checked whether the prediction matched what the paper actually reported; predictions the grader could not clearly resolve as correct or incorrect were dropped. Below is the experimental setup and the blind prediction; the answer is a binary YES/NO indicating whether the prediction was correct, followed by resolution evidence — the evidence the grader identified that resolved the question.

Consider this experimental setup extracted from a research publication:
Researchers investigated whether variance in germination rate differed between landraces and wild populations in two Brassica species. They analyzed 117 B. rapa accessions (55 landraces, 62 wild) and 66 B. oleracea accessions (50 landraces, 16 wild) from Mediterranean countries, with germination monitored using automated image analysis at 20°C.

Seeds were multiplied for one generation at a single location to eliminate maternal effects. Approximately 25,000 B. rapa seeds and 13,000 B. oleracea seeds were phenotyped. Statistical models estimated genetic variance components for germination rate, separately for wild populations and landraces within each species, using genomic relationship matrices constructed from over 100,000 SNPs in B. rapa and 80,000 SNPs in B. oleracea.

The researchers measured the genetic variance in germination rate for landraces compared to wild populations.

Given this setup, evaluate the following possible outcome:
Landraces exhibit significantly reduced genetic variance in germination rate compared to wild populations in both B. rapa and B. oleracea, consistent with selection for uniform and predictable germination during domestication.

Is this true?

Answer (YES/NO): YES